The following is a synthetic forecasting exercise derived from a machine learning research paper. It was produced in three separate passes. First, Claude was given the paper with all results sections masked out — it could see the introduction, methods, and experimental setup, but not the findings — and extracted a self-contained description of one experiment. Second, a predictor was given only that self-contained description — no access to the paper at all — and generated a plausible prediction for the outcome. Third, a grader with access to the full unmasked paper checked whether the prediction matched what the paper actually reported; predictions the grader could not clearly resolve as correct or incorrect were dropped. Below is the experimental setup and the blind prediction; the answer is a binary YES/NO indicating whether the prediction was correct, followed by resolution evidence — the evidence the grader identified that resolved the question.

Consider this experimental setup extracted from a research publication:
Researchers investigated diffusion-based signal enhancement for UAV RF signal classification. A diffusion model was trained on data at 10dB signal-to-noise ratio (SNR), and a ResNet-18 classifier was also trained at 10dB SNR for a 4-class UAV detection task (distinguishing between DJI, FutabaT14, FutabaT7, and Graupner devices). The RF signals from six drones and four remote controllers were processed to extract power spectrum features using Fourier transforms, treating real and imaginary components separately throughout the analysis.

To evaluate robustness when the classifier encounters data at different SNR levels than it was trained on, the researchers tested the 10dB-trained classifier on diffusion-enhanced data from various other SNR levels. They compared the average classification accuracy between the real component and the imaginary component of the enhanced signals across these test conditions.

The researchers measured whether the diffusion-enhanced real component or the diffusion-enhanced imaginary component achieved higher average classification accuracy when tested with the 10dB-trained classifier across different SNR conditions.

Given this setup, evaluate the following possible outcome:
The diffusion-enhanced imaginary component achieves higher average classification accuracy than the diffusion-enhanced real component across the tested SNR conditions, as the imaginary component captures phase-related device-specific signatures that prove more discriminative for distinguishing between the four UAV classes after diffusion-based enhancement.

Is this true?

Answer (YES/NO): NO